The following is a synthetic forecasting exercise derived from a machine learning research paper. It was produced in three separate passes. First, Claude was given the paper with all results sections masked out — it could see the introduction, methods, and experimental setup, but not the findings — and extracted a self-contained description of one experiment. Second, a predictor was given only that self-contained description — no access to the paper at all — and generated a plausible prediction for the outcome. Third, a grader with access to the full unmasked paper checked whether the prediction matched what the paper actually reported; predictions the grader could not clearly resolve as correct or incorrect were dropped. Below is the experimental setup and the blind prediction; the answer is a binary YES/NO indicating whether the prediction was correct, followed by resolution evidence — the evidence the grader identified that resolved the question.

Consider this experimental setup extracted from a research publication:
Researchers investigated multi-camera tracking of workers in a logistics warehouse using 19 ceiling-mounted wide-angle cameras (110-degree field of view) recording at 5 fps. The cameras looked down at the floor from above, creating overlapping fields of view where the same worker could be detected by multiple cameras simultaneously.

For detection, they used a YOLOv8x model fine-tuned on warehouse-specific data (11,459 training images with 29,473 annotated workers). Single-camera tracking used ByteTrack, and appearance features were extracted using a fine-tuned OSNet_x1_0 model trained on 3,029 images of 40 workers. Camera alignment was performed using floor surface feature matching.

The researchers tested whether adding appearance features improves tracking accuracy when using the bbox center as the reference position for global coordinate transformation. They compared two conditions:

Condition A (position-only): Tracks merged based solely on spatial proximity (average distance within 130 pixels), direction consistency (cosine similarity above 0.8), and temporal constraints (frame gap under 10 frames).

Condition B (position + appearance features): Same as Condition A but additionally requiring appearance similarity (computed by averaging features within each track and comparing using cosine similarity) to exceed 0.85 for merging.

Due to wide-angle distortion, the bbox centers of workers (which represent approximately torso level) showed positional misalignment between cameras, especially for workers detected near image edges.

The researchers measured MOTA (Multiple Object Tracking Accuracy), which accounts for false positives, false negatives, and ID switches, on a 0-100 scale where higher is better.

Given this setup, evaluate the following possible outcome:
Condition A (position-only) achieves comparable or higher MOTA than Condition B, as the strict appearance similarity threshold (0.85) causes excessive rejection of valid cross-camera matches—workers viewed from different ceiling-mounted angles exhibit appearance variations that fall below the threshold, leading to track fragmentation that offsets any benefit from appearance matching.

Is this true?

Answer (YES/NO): NO